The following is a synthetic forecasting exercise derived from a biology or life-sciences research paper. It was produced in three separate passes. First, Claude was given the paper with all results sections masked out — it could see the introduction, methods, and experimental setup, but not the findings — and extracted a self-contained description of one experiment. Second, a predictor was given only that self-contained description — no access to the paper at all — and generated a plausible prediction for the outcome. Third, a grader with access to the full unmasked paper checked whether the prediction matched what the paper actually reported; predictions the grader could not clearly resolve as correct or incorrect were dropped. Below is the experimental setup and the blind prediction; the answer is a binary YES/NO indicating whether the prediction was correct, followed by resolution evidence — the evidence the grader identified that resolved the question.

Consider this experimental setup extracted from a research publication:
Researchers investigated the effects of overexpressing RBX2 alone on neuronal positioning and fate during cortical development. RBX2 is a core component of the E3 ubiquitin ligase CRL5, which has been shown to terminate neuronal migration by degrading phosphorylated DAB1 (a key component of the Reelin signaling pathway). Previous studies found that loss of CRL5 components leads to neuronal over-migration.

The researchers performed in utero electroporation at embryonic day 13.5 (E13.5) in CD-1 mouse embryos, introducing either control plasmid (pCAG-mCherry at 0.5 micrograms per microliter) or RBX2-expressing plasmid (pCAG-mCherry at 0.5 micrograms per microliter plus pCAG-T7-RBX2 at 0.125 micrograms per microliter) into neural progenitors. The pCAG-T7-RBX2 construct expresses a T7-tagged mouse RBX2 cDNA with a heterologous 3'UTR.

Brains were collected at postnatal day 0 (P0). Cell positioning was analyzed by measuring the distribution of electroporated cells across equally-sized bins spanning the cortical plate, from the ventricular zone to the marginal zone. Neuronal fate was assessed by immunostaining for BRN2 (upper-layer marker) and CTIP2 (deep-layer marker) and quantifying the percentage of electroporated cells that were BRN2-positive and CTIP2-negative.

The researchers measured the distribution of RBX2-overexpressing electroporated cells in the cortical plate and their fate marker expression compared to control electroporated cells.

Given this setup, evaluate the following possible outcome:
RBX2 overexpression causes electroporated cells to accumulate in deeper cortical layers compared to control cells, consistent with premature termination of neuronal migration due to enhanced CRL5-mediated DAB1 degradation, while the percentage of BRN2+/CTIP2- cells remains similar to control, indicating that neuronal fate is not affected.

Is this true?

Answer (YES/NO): NO